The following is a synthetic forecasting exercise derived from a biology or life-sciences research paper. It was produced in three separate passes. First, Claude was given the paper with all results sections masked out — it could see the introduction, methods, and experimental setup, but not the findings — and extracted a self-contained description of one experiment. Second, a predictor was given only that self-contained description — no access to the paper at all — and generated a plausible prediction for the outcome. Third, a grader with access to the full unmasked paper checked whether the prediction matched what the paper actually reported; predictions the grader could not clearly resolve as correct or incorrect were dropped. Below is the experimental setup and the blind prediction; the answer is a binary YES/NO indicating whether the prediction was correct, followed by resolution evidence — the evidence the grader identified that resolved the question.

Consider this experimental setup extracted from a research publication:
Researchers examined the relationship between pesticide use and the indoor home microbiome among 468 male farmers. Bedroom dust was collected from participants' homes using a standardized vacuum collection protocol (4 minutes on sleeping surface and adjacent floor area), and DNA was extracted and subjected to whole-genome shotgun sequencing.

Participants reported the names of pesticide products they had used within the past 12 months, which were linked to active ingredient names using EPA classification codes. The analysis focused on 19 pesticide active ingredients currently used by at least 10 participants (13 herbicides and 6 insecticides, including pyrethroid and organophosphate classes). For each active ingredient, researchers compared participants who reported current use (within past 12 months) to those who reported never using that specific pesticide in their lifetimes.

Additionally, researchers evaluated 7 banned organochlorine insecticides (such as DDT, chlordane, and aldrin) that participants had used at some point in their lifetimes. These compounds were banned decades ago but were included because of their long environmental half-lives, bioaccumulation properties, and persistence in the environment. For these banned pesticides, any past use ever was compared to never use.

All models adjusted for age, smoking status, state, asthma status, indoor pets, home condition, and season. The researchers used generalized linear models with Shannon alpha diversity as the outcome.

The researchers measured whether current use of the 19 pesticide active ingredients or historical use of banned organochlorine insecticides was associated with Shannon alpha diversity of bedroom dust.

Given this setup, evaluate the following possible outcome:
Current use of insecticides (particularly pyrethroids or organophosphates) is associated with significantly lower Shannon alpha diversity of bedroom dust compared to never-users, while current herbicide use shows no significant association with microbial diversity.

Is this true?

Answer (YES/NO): NO